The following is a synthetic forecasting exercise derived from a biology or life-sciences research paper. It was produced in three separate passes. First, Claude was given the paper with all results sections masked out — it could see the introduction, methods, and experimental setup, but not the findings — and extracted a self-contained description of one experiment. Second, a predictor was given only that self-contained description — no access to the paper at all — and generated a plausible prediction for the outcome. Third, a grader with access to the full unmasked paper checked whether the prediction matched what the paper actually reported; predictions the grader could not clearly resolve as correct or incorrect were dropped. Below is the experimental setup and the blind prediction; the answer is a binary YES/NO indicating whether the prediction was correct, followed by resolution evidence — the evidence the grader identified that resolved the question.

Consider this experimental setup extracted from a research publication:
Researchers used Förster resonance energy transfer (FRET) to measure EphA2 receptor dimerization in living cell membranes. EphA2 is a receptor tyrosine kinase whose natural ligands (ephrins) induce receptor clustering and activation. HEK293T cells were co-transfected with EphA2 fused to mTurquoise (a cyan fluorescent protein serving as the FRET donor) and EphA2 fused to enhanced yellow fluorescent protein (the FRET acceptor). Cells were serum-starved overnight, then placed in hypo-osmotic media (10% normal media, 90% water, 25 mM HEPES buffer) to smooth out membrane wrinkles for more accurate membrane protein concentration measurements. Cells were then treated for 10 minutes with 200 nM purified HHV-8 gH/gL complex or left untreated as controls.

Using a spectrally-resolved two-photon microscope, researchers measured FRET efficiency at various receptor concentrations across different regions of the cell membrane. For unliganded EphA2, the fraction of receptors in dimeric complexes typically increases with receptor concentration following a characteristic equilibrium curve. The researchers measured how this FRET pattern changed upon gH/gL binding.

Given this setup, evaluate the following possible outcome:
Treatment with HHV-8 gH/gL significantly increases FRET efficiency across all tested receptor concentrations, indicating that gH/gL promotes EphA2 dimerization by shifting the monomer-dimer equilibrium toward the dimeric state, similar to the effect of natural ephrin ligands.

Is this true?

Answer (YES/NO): YES